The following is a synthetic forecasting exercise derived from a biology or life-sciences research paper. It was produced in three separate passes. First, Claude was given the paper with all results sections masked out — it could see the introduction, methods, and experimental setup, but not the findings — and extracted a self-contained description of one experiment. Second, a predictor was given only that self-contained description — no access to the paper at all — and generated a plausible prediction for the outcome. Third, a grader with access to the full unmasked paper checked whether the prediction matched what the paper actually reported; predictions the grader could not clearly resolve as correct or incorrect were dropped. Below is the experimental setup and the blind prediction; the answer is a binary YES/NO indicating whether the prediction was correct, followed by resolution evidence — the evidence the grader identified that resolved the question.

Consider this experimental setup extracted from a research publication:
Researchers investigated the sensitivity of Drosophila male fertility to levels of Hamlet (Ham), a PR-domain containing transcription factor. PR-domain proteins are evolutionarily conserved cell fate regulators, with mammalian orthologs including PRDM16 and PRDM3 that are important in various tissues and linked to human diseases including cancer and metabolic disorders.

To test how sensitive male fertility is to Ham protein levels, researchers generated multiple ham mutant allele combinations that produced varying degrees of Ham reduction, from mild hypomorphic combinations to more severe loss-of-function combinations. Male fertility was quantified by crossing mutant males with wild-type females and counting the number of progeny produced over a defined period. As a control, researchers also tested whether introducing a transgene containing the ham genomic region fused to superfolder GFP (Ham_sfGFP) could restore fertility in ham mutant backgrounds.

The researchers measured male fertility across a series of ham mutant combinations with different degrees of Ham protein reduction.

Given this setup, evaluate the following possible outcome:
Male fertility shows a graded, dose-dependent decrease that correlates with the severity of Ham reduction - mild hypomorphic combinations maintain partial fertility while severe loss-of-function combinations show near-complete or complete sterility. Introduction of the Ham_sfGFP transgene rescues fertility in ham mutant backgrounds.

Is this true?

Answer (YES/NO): NO